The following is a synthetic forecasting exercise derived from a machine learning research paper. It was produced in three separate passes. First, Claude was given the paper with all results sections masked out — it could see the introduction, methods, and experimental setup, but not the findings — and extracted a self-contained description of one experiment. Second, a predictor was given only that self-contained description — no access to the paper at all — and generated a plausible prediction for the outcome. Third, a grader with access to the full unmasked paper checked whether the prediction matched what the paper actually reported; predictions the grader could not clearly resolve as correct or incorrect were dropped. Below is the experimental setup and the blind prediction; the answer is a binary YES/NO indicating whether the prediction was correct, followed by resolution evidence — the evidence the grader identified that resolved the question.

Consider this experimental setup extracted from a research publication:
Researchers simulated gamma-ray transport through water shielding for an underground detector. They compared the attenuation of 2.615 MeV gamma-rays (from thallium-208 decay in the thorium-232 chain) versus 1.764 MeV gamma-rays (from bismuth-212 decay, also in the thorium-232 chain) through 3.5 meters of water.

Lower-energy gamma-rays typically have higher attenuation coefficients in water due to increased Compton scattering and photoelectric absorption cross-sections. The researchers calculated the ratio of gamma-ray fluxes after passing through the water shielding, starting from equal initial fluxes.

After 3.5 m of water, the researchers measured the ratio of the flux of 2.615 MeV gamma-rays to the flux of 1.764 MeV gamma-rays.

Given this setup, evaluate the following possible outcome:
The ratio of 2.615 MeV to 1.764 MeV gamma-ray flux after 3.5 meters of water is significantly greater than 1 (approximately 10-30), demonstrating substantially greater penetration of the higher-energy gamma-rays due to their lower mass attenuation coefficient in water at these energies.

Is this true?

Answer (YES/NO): NO